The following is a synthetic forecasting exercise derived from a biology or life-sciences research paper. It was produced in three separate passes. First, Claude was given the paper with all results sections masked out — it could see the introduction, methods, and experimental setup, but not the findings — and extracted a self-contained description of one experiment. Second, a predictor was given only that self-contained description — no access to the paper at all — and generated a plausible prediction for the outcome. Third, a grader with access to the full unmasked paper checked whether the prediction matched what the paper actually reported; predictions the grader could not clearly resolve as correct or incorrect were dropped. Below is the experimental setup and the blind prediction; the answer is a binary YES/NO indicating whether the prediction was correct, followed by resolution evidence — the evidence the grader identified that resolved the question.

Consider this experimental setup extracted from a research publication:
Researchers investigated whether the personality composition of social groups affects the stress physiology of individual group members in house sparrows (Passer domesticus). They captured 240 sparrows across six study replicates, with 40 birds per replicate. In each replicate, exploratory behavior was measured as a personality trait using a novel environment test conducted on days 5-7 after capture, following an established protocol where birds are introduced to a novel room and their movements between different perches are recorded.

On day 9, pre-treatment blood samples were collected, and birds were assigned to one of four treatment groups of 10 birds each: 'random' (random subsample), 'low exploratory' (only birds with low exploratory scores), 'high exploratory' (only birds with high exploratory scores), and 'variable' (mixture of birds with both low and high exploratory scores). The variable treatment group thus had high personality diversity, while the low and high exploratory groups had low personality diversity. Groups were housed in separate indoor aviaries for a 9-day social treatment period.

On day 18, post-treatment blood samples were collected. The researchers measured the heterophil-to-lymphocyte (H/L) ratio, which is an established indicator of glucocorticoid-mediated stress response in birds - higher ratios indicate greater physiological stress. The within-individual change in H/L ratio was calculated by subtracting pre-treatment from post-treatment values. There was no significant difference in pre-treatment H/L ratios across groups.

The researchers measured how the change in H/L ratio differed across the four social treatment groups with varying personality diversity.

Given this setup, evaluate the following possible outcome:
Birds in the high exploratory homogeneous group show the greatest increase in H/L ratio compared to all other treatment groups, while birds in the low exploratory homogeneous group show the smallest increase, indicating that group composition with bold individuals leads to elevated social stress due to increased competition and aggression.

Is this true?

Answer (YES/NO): NO